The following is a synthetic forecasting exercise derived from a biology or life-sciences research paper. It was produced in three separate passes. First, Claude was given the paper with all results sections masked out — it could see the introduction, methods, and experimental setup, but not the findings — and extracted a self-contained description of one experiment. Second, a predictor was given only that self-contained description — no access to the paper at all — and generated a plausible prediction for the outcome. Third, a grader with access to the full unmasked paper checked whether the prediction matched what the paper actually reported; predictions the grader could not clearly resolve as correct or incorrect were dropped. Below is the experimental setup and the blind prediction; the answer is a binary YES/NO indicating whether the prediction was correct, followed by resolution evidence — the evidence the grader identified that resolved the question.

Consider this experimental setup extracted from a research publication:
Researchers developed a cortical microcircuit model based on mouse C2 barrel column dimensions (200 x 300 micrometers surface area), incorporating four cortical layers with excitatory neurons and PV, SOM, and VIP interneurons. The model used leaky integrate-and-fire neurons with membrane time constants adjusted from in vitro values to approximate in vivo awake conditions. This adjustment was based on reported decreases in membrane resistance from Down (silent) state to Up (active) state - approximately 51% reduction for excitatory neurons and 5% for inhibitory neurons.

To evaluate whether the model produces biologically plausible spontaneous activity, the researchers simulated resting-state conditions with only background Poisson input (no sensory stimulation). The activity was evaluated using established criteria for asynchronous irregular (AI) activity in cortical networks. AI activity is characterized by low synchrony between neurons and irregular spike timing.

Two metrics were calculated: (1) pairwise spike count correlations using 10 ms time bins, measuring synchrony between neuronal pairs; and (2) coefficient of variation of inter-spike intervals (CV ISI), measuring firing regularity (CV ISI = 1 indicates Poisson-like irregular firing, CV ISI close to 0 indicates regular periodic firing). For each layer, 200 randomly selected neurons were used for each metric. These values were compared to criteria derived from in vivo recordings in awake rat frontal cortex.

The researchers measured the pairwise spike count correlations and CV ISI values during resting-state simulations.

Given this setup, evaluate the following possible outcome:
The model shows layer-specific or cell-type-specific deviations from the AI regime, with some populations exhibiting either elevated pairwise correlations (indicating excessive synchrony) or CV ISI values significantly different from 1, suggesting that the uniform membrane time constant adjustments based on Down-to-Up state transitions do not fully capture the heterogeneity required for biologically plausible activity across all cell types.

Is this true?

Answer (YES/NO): NO